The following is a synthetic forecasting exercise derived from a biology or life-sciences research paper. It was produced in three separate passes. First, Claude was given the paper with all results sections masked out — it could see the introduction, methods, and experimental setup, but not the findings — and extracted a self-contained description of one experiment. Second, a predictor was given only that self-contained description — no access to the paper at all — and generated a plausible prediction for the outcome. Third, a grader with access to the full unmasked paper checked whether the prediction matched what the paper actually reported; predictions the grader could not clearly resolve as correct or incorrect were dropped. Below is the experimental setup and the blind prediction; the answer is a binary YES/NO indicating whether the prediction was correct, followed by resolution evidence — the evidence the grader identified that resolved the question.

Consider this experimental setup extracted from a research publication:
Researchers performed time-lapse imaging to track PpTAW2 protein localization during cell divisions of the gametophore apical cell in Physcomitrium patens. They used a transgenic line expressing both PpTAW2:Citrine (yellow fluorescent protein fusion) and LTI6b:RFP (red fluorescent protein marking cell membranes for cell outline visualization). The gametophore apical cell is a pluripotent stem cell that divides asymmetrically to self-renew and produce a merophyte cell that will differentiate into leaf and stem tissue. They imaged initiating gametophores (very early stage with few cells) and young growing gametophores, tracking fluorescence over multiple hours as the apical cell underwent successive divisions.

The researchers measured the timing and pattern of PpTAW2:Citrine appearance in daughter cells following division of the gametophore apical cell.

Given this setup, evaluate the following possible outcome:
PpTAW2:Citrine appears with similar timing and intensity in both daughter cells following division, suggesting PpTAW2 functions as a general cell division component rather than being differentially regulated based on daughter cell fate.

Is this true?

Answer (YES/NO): NO